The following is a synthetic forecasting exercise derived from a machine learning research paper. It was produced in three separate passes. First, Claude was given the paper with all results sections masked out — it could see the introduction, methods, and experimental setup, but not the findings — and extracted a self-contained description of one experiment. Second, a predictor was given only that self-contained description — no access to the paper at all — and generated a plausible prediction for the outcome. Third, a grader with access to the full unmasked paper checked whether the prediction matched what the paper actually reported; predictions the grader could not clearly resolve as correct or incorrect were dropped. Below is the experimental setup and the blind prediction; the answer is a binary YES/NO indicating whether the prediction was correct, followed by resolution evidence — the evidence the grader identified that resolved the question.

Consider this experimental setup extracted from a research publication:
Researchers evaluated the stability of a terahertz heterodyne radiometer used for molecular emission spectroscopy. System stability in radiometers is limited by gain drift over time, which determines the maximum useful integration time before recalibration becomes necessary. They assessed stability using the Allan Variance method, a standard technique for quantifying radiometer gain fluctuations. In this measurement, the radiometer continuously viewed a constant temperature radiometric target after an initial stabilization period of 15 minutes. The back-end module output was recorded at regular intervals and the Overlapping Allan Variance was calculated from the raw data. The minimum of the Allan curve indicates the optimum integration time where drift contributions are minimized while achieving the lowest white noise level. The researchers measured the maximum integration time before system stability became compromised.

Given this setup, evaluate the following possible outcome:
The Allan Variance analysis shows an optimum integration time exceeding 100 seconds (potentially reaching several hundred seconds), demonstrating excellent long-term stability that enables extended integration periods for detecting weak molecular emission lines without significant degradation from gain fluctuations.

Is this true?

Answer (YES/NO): NO